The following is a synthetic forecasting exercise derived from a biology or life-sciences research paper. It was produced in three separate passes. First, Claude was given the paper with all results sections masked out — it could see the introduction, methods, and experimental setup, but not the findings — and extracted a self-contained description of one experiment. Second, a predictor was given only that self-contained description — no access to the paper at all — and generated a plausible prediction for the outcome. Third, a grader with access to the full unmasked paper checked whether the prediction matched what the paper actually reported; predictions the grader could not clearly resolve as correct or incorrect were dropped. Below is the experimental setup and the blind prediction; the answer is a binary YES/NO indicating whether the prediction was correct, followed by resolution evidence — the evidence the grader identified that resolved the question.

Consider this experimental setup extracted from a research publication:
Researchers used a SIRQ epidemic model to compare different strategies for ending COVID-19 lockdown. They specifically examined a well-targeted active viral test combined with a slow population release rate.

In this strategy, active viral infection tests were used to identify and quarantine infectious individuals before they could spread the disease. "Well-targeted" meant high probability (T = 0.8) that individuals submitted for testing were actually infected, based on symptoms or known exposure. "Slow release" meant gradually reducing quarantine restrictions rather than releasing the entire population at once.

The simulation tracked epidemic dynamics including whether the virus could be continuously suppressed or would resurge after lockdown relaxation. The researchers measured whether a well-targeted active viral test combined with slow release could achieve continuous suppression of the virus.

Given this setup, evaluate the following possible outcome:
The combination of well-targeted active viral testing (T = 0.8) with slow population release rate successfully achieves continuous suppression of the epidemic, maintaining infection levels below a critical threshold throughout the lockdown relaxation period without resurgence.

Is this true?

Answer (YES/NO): YES